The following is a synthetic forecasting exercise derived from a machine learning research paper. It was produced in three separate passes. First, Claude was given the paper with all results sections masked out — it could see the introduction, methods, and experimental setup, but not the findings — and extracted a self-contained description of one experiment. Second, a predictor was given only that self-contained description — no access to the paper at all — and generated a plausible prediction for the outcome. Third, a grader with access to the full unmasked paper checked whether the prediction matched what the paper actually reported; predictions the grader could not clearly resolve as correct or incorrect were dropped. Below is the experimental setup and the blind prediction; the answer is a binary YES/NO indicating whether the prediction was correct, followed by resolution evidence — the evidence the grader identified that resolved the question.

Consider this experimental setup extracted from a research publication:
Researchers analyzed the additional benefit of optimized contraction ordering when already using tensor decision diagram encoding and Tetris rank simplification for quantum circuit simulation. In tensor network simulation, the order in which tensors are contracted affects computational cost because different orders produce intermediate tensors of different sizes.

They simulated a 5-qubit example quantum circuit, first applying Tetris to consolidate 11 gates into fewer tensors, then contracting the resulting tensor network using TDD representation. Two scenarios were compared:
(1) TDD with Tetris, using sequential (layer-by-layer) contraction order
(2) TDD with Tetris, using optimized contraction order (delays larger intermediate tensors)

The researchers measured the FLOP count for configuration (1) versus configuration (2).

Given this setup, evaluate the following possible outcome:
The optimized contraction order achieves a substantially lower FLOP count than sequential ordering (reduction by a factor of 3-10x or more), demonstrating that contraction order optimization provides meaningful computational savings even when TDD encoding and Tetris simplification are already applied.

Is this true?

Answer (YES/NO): NO